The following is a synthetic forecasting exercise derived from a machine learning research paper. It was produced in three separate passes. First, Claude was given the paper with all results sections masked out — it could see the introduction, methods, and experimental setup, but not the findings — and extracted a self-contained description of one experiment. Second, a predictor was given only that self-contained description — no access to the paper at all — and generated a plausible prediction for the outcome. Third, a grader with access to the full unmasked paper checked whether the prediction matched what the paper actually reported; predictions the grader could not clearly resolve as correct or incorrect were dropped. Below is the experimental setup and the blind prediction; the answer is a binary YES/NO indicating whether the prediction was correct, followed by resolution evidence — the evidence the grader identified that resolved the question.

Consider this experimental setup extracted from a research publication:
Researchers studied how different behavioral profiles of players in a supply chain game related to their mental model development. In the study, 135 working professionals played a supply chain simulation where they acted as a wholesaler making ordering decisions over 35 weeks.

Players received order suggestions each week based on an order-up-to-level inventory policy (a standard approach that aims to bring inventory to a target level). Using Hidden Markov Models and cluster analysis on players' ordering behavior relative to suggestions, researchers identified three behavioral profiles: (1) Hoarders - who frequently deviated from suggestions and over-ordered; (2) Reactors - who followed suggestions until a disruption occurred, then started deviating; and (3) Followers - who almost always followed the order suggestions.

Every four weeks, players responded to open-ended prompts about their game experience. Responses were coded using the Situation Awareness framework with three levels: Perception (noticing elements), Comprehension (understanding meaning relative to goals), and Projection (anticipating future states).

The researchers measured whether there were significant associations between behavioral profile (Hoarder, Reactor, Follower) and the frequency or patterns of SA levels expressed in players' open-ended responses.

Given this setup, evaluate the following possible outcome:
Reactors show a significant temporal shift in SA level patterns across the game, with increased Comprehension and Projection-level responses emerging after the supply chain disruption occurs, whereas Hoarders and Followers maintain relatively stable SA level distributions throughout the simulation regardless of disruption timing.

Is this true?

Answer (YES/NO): NO